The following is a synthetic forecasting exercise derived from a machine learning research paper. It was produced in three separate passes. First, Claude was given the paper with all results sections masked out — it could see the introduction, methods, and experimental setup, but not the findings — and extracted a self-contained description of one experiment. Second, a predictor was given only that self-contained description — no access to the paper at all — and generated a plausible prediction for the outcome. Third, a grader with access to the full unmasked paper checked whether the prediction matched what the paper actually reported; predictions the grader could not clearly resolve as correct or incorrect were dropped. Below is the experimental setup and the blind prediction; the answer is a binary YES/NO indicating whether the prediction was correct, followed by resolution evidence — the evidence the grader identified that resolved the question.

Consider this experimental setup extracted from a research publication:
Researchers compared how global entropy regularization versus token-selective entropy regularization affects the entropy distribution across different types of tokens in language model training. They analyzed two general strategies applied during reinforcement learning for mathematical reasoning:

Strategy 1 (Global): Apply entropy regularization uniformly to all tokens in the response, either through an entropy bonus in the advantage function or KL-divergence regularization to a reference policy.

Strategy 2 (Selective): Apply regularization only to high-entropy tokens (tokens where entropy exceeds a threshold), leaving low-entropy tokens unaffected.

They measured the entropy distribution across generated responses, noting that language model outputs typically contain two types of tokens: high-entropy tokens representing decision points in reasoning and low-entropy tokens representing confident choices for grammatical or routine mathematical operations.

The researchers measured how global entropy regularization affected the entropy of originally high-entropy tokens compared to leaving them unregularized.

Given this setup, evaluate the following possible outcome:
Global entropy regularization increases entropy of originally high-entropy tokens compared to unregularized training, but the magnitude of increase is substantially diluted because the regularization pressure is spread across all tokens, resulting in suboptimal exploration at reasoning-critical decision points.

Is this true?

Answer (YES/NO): NO